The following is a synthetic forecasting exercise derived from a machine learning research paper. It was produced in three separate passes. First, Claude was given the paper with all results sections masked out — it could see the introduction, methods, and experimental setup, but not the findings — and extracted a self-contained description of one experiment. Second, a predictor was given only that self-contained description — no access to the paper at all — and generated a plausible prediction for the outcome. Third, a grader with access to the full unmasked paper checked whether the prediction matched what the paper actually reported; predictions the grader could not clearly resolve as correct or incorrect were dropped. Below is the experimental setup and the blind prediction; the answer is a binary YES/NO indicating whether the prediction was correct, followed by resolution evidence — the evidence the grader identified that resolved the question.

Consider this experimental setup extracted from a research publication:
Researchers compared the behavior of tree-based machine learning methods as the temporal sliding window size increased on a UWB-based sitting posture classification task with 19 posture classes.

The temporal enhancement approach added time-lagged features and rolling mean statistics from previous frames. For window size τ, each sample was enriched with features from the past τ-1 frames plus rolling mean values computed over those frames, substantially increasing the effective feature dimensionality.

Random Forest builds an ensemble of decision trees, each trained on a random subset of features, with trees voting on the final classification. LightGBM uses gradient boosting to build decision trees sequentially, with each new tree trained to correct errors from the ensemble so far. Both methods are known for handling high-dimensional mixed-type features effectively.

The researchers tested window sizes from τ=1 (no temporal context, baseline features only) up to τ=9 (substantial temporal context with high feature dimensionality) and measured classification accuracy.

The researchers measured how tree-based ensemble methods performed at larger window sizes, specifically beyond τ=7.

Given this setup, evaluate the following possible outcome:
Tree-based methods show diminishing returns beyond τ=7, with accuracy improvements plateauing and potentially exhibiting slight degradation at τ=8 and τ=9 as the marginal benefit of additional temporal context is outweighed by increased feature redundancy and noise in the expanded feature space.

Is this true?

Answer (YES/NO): YES